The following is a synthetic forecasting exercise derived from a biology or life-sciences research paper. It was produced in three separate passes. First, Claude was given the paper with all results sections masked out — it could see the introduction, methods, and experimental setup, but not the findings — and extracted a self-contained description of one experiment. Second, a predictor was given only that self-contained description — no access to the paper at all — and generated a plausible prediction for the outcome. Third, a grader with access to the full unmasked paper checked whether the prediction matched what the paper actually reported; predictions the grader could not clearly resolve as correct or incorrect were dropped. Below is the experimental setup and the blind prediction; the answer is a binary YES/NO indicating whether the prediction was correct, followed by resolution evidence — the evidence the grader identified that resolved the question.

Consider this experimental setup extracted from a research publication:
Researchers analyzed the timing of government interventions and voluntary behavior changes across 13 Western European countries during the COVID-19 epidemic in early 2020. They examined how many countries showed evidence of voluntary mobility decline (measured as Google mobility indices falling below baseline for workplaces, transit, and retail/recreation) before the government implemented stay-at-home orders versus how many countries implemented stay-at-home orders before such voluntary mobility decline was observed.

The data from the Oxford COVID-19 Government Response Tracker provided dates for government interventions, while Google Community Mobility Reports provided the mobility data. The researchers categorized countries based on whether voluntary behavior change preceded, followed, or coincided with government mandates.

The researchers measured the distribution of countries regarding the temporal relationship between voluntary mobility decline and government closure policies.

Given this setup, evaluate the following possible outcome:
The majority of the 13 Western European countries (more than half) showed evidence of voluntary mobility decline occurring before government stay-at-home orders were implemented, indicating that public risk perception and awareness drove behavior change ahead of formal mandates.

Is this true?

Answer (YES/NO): YES